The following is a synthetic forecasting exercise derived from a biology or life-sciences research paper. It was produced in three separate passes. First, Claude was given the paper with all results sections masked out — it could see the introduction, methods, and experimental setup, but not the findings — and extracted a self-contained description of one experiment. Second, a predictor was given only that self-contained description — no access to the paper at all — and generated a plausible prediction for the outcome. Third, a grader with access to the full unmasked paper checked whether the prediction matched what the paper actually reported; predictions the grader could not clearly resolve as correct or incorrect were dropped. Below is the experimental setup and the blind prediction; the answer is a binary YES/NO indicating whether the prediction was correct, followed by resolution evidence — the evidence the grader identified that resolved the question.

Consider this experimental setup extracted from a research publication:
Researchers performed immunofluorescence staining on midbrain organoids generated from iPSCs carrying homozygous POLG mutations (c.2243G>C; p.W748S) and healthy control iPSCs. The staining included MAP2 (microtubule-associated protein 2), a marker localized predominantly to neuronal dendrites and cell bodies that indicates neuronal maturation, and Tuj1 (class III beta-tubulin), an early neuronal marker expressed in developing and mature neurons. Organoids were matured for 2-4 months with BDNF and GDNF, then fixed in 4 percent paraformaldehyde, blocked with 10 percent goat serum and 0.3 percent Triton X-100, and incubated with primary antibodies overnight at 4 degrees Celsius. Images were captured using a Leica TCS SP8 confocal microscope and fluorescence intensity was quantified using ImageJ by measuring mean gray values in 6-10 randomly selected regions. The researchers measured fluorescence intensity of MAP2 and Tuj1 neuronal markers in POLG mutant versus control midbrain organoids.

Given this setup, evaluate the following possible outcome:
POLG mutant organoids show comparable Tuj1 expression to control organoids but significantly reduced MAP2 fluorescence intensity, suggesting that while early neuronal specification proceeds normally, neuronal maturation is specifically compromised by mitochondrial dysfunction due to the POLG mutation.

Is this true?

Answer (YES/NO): NO